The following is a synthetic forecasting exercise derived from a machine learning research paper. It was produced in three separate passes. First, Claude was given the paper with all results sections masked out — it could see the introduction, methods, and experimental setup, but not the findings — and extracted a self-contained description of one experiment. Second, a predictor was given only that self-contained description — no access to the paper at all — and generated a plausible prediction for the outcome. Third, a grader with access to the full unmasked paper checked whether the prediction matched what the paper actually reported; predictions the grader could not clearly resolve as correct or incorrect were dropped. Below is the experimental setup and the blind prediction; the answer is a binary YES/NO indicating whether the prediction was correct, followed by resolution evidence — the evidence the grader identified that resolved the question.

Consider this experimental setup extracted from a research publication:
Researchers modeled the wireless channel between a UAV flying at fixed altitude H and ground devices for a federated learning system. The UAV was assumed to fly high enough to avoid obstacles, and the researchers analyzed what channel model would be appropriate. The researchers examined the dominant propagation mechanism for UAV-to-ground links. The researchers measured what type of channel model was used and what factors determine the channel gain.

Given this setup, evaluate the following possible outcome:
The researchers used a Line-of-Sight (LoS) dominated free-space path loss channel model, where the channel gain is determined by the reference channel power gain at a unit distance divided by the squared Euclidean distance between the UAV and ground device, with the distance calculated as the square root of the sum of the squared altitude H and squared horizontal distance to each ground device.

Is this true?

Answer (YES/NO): YES